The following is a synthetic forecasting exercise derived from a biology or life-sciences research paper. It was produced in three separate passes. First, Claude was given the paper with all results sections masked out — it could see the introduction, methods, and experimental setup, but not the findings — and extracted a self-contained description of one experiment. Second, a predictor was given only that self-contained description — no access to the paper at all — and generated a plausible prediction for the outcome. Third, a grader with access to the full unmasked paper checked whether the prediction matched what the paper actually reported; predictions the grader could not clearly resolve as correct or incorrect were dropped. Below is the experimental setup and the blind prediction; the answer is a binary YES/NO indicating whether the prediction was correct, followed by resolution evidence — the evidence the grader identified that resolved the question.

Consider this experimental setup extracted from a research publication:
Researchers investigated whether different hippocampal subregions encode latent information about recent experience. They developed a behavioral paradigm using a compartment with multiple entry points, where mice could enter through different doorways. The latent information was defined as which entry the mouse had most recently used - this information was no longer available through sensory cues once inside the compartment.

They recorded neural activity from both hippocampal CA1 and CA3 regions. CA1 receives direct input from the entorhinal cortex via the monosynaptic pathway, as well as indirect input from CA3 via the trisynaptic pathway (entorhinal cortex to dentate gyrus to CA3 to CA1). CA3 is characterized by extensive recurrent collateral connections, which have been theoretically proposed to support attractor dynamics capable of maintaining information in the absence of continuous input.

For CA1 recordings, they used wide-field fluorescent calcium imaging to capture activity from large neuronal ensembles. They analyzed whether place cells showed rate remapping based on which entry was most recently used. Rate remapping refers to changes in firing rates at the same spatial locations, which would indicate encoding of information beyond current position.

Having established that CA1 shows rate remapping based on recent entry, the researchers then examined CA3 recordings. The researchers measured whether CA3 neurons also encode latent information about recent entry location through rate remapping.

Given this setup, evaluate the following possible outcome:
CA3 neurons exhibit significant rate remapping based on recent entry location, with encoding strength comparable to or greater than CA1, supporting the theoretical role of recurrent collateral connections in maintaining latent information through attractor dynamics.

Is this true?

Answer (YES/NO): YES